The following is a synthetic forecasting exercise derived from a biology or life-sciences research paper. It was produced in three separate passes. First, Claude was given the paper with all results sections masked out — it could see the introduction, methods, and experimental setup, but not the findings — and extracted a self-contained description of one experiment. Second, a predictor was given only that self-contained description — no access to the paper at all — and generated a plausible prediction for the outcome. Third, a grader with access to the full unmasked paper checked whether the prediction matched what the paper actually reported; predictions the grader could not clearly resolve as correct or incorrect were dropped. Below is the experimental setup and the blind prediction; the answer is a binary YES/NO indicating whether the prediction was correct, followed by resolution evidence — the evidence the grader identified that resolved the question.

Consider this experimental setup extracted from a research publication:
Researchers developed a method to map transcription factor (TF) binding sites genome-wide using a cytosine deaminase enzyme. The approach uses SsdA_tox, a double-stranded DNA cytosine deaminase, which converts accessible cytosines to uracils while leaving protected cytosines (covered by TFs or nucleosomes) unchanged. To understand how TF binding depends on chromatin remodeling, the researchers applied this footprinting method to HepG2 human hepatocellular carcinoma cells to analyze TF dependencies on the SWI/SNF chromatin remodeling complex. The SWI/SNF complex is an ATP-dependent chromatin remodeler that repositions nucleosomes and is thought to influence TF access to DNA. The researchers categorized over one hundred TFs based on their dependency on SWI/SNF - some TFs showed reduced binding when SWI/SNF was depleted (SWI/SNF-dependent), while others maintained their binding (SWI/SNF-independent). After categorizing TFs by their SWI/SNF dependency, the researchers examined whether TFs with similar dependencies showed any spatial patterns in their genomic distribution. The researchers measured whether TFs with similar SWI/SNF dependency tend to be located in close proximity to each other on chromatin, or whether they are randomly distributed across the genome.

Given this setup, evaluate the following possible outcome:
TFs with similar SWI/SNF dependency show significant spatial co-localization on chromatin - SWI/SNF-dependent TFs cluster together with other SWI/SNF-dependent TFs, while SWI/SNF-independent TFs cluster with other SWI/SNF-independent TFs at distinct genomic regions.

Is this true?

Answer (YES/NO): YES